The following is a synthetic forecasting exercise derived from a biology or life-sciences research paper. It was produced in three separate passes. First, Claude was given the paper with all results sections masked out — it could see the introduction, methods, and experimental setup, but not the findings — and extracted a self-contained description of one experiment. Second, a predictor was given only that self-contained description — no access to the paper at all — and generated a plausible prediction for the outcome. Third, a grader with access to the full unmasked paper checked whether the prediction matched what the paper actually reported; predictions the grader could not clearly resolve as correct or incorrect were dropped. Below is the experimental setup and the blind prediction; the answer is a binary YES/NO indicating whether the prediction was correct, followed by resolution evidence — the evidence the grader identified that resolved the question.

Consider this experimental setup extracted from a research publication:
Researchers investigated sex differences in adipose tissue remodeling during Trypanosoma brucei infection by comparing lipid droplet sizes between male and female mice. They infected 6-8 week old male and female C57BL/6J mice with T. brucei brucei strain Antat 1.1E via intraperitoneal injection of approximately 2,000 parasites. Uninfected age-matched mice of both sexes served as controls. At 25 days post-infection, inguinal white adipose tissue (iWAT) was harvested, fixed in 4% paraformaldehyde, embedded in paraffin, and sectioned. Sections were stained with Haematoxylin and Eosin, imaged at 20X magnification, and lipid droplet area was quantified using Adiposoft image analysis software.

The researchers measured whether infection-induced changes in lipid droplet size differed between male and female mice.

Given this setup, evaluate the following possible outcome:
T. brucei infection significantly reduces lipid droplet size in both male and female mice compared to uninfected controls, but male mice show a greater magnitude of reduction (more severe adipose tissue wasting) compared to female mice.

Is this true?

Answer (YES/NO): YES